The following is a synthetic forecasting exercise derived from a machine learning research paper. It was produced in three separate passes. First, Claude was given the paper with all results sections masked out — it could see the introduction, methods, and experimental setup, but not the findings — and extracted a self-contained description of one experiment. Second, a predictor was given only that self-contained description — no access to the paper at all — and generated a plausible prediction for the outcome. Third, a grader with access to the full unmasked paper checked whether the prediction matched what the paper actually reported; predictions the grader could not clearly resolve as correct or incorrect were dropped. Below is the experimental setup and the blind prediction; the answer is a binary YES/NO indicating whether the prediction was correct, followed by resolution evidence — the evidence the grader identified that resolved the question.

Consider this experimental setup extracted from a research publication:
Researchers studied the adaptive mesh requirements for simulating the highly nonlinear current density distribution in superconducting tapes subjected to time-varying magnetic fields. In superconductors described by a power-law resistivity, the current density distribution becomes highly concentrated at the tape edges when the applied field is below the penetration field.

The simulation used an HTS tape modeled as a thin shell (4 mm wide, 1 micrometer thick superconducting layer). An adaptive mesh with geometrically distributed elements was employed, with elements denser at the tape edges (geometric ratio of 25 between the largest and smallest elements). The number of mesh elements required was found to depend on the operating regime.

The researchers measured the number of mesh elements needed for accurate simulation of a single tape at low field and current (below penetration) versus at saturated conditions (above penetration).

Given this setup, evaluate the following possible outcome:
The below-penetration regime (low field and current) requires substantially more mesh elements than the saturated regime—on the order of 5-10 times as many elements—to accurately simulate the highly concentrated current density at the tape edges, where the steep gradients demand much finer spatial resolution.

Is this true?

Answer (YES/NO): NO